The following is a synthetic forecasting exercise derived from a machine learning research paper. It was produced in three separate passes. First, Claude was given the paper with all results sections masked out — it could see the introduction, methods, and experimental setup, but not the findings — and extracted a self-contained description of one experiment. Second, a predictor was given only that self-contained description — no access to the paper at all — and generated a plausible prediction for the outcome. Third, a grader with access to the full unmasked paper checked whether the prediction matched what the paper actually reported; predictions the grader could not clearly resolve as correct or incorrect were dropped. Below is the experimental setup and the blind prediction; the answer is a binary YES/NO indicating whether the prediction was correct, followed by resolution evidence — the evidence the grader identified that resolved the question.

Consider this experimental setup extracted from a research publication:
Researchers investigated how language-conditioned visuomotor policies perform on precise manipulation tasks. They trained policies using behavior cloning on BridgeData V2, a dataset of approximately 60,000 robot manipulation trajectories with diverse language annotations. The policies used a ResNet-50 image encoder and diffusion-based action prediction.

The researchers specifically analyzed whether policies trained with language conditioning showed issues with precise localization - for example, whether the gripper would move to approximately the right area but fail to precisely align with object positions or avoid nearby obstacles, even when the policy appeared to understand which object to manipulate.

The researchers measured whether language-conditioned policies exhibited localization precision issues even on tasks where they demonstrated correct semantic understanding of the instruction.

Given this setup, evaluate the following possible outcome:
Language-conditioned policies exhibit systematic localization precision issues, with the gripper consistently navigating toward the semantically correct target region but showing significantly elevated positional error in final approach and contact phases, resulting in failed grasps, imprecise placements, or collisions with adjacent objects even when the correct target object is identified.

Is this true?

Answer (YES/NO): YES